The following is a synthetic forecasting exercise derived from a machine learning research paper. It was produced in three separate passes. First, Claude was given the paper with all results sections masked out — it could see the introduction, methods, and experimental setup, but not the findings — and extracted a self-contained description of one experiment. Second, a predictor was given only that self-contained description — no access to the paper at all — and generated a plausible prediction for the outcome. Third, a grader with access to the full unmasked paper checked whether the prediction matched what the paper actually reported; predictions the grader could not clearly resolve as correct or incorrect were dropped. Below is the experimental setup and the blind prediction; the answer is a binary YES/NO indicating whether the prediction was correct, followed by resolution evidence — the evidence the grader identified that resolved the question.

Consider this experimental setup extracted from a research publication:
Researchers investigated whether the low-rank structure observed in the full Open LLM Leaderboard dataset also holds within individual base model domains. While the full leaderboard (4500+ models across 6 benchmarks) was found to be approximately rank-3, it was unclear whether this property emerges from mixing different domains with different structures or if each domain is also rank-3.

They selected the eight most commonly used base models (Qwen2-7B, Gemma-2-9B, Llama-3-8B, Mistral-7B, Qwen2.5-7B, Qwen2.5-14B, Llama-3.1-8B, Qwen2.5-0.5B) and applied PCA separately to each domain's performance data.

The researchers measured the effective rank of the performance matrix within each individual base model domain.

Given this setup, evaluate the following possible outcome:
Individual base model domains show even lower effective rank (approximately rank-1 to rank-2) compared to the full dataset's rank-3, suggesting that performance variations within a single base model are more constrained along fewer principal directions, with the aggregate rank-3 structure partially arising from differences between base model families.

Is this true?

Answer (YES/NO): NO